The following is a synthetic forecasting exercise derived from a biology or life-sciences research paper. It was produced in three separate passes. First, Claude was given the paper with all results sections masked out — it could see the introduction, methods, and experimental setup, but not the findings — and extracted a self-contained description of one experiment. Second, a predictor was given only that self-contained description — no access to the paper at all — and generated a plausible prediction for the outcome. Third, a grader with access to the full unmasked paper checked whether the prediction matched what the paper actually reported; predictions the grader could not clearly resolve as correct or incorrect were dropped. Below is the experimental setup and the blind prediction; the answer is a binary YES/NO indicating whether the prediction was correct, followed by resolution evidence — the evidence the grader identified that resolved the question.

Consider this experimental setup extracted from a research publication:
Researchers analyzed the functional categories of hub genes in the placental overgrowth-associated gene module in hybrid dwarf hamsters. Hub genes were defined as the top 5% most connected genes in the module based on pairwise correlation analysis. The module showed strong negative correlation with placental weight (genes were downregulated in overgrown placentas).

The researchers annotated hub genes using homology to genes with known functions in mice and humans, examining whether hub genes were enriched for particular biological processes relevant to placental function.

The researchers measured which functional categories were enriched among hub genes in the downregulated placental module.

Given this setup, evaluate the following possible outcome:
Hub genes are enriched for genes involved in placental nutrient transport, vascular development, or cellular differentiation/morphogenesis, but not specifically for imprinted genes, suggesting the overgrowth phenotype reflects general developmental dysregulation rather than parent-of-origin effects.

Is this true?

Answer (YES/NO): NO